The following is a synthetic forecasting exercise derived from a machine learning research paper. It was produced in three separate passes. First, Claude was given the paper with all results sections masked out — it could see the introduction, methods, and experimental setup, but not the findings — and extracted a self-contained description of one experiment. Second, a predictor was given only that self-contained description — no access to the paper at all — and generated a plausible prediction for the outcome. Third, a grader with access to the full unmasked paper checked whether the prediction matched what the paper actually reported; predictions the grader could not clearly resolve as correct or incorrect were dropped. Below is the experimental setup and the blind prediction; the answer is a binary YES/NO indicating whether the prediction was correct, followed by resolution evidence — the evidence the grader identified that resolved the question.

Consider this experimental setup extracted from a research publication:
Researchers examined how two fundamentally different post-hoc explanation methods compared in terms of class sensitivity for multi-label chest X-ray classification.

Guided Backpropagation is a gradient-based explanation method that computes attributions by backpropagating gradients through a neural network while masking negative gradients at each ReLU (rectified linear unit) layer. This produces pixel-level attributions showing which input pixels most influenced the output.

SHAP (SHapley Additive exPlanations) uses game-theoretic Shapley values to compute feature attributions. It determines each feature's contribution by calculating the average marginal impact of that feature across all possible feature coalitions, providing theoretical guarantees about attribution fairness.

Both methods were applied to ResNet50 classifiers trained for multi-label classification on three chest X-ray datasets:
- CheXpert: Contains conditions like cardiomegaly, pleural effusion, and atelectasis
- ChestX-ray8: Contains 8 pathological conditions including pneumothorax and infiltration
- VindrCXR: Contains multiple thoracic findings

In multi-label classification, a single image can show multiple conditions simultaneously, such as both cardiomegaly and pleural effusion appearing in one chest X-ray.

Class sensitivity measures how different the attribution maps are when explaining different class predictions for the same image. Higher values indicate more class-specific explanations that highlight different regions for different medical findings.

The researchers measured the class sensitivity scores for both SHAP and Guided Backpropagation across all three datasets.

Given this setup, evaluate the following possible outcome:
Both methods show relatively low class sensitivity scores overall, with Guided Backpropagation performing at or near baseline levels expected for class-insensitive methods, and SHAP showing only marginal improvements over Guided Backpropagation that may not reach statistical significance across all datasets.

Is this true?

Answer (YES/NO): NO